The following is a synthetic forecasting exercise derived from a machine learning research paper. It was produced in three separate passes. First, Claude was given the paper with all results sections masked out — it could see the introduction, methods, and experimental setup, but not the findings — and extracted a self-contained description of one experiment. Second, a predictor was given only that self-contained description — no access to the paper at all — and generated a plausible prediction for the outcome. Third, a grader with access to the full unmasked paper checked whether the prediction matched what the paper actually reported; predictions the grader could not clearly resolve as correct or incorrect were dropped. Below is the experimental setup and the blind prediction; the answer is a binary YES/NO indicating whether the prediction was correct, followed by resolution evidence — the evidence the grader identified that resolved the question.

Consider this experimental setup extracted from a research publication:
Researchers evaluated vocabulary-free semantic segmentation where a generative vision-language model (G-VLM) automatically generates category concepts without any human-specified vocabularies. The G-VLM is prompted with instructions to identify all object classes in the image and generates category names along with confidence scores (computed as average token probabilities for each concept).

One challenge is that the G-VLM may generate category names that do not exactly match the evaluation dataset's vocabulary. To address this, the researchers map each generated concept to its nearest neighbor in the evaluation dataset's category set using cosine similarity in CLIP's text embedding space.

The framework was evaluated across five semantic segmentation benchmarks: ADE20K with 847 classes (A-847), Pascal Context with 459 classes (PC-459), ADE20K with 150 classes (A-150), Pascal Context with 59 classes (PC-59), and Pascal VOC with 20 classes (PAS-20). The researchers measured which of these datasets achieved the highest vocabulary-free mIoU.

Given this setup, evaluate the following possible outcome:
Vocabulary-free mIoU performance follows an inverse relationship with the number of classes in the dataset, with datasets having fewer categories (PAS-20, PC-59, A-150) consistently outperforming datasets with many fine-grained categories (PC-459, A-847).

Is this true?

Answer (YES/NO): NO